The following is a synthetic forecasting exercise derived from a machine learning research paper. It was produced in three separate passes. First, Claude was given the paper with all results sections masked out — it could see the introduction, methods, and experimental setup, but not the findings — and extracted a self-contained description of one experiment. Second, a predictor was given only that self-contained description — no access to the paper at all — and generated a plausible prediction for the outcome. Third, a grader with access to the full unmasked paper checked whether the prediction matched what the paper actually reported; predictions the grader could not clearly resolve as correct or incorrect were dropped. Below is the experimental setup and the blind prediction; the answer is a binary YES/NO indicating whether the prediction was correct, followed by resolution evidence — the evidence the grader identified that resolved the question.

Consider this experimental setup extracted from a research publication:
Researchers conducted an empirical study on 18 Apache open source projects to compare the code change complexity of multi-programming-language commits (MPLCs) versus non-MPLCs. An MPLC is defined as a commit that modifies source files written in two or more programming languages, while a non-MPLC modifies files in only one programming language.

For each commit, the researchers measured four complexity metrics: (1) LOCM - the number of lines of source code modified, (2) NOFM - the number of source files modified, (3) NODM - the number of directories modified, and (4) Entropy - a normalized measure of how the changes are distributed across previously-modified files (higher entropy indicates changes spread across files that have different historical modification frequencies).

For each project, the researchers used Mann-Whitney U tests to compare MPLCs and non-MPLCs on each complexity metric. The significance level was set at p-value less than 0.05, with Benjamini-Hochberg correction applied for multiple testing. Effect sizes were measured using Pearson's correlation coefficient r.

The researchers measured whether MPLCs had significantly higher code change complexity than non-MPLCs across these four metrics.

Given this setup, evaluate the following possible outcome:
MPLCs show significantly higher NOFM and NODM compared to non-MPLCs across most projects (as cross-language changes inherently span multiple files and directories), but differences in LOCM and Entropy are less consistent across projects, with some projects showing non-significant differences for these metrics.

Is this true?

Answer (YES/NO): NO